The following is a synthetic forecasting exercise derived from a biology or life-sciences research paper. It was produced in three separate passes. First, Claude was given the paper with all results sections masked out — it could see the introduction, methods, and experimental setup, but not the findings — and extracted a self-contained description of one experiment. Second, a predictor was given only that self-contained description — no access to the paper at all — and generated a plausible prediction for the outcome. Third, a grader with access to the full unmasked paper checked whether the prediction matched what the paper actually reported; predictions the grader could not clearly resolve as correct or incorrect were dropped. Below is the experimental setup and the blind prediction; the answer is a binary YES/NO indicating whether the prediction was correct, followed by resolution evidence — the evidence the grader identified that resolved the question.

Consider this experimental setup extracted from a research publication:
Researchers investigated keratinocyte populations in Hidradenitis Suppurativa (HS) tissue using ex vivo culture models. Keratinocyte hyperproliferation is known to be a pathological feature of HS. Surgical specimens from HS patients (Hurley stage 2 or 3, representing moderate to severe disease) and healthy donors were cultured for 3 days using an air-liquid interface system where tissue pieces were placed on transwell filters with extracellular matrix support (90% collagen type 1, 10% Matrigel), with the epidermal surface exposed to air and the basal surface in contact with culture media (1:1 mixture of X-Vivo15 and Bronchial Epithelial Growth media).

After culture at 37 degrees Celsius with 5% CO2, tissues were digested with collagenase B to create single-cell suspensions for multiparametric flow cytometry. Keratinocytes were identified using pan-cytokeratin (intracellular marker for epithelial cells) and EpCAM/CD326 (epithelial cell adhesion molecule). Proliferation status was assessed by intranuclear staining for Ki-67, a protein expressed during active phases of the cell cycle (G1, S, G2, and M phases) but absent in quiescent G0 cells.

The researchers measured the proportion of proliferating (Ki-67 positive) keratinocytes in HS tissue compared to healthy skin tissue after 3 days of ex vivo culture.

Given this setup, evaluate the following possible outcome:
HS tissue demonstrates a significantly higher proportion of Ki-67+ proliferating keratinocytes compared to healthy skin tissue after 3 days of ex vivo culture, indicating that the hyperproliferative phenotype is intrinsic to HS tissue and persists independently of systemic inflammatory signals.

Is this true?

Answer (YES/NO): NO